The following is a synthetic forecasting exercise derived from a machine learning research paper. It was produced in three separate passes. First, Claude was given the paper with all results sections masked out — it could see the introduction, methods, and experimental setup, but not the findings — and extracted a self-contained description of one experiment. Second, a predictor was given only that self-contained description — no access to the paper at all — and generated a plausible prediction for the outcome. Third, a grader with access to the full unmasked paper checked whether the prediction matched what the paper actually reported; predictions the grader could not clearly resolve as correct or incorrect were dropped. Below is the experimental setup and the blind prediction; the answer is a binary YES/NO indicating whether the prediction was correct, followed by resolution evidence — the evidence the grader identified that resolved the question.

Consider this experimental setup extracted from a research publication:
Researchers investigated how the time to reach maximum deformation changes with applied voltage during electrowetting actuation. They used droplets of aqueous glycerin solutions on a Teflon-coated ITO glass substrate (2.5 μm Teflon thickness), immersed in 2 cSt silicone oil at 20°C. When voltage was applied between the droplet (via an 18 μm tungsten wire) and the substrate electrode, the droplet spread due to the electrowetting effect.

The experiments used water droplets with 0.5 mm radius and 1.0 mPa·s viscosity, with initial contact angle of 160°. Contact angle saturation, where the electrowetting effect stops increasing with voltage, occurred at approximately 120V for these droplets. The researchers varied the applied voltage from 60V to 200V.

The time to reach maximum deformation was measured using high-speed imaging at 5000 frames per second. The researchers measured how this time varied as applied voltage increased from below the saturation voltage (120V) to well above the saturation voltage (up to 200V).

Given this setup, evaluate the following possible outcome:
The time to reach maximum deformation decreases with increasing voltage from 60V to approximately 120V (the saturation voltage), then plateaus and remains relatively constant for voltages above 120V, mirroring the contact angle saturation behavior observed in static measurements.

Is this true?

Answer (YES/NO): YES